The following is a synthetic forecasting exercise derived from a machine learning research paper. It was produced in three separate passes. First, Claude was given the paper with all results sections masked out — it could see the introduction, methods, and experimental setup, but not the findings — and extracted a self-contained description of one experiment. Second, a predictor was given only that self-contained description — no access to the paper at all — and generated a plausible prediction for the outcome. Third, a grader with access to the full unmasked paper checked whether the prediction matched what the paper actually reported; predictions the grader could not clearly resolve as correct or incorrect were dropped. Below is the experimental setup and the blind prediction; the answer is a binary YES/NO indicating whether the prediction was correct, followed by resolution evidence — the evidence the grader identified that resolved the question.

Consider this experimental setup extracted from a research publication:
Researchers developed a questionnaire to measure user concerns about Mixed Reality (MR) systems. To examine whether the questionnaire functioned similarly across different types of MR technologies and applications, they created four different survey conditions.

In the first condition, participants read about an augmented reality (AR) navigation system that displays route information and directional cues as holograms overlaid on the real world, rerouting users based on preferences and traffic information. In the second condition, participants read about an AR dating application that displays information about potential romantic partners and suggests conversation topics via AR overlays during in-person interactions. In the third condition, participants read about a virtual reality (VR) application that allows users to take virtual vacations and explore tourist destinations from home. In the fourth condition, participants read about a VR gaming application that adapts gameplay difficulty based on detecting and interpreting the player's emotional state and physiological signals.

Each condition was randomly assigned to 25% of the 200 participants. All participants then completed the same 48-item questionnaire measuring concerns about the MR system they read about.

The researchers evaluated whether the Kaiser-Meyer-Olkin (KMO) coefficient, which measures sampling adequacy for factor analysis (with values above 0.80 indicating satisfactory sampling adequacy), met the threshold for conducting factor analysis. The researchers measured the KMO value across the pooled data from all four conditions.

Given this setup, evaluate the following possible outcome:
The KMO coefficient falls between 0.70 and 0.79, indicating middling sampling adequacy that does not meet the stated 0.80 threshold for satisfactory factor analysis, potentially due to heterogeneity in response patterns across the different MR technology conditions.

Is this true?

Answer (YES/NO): NO